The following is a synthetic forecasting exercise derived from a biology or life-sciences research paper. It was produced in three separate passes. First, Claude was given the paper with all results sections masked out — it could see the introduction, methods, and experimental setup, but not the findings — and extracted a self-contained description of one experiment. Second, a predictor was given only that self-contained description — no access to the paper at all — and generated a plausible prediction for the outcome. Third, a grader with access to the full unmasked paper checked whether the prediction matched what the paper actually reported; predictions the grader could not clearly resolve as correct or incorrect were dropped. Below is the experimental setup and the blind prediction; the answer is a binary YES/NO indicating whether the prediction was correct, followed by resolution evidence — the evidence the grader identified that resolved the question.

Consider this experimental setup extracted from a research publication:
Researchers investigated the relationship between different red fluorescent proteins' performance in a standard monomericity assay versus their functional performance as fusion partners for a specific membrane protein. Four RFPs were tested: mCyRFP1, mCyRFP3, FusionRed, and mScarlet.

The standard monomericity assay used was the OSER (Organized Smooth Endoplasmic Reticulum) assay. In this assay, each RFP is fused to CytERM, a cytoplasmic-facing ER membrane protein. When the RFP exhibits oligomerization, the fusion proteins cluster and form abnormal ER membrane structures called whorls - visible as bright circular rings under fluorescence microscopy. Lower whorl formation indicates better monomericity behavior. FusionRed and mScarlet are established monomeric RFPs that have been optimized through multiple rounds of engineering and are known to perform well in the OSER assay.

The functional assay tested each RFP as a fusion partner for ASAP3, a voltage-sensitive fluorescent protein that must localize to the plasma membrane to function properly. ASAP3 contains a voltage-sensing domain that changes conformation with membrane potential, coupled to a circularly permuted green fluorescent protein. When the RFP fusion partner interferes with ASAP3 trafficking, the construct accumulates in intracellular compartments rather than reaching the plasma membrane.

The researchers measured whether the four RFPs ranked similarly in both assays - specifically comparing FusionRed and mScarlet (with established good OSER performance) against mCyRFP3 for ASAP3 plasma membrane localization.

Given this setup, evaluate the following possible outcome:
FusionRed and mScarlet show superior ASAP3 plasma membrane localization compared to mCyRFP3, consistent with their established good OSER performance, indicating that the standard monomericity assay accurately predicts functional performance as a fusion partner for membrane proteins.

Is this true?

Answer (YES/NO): NO